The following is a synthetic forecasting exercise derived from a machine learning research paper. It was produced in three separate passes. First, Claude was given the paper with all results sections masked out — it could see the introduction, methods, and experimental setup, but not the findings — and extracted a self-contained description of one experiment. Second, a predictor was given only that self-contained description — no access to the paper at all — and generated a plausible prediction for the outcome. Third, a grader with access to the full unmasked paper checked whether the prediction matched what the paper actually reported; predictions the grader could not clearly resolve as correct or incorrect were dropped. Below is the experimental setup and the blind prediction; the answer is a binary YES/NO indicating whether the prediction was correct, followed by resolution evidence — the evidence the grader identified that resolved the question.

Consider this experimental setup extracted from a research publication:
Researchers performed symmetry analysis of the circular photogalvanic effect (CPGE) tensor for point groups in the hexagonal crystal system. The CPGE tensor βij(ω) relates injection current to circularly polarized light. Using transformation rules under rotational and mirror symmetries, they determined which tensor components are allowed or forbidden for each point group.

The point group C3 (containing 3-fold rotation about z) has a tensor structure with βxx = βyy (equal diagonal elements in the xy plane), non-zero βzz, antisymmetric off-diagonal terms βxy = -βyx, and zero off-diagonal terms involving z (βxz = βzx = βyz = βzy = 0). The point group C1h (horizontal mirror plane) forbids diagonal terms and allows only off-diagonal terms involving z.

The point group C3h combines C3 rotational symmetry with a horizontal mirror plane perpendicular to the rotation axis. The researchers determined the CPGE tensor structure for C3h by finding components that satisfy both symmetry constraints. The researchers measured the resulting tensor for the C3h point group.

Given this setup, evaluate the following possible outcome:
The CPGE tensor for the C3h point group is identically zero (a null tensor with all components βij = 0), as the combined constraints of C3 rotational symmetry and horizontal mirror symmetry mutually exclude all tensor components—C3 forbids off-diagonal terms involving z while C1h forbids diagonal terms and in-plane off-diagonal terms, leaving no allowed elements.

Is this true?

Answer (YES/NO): YES